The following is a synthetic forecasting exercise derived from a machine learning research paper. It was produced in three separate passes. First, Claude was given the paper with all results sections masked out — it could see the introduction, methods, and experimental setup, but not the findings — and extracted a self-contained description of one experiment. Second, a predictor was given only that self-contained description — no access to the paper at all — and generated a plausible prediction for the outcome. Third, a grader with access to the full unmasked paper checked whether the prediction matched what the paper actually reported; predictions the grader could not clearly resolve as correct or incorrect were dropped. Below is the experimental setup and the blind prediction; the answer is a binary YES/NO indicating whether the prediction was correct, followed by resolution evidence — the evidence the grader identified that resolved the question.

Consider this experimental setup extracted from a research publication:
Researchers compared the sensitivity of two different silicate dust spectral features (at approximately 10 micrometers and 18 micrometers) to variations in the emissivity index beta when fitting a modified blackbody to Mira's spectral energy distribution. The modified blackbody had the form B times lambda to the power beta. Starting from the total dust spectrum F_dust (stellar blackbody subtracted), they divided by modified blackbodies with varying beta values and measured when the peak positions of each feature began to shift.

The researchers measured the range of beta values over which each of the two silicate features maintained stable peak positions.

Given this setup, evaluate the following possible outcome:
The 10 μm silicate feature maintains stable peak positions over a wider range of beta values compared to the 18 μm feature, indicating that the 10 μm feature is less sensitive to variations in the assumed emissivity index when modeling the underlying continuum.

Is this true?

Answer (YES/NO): NO